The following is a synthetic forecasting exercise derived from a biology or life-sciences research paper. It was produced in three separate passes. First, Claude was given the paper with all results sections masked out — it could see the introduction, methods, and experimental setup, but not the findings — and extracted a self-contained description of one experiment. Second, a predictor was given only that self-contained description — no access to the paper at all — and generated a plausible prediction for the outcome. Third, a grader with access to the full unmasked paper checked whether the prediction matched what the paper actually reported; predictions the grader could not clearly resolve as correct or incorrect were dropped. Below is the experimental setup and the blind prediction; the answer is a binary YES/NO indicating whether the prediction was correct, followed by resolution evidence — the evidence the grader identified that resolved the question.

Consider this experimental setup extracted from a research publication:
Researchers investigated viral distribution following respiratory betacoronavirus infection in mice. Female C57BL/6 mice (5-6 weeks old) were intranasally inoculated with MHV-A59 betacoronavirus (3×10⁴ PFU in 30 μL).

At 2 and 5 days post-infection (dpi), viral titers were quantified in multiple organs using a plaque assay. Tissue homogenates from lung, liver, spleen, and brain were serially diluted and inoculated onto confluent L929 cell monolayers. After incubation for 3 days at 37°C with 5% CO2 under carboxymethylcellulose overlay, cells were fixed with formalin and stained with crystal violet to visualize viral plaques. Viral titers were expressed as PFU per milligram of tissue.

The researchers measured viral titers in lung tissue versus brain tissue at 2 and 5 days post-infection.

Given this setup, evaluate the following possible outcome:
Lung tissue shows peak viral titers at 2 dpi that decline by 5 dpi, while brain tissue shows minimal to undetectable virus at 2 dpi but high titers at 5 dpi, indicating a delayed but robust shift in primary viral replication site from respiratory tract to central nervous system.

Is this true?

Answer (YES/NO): NO